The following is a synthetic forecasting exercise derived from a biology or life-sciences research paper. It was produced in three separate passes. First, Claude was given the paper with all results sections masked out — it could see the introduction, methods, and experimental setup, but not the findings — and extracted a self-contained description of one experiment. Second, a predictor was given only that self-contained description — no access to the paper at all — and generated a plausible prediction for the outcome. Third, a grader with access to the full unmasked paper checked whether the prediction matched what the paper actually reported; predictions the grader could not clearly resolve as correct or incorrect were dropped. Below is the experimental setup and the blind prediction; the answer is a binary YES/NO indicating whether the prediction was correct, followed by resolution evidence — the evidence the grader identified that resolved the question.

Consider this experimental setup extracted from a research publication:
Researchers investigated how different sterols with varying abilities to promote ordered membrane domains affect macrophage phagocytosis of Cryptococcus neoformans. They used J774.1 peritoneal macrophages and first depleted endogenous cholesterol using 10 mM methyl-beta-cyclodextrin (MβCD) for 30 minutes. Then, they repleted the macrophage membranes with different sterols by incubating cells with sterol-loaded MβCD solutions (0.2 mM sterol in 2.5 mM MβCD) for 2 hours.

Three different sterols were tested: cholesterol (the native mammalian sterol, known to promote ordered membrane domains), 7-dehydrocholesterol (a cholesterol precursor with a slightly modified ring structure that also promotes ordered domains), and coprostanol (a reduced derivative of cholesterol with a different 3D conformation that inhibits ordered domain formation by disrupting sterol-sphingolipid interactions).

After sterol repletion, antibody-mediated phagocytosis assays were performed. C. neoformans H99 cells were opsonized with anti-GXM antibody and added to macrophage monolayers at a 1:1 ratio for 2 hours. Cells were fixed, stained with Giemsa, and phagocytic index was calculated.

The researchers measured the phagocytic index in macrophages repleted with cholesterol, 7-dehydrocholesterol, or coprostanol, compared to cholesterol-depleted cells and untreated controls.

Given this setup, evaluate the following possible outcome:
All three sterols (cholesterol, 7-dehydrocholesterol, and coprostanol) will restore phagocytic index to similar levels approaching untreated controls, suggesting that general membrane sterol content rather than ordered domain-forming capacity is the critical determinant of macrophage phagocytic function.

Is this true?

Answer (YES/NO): NO